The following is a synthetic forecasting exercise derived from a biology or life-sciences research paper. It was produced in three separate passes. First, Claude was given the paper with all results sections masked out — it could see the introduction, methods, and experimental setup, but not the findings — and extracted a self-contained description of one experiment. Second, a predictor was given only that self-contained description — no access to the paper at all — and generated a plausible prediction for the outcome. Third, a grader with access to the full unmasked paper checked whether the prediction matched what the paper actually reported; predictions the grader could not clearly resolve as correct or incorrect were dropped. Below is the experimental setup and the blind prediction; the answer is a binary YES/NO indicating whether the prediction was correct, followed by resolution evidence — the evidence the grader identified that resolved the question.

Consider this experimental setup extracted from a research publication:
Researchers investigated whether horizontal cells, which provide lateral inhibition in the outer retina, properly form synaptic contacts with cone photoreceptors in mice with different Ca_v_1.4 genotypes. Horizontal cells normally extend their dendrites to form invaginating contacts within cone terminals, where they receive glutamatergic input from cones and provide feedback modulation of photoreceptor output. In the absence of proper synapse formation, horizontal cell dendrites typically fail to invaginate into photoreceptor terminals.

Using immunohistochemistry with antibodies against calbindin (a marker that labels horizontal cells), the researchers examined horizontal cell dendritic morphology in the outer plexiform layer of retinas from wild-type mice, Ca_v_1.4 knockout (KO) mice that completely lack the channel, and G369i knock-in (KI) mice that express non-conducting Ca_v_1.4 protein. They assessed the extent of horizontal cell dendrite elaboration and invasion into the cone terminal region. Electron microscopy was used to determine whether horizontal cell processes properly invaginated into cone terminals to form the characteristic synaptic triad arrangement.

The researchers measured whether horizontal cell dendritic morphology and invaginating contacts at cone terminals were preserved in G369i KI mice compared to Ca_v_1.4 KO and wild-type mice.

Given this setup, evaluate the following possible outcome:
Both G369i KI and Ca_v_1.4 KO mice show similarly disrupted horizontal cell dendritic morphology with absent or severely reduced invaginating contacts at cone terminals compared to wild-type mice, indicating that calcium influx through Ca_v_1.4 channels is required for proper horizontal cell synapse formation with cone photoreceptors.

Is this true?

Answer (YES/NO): NO